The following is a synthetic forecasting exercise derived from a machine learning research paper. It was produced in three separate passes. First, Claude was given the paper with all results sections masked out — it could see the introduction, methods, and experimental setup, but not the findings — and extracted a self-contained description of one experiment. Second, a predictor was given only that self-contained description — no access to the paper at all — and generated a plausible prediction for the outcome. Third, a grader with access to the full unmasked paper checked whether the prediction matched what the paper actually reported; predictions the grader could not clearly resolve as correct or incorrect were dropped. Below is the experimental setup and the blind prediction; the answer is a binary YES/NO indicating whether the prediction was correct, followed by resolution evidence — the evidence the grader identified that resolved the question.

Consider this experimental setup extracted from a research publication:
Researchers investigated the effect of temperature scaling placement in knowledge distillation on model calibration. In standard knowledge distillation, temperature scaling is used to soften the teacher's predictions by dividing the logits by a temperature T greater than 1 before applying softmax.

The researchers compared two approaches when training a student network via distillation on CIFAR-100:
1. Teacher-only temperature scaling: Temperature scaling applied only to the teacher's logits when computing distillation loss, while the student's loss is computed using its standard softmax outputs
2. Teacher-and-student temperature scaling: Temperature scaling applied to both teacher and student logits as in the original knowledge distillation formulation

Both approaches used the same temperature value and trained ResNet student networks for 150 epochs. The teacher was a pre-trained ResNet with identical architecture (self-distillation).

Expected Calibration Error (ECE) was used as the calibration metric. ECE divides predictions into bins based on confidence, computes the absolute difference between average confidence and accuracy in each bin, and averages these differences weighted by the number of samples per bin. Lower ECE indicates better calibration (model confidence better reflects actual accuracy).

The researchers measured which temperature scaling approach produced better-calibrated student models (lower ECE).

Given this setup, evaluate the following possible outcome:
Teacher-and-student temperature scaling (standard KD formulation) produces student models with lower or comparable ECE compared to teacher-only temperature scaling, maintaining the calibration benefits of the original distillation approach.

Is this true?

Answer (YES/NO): NO